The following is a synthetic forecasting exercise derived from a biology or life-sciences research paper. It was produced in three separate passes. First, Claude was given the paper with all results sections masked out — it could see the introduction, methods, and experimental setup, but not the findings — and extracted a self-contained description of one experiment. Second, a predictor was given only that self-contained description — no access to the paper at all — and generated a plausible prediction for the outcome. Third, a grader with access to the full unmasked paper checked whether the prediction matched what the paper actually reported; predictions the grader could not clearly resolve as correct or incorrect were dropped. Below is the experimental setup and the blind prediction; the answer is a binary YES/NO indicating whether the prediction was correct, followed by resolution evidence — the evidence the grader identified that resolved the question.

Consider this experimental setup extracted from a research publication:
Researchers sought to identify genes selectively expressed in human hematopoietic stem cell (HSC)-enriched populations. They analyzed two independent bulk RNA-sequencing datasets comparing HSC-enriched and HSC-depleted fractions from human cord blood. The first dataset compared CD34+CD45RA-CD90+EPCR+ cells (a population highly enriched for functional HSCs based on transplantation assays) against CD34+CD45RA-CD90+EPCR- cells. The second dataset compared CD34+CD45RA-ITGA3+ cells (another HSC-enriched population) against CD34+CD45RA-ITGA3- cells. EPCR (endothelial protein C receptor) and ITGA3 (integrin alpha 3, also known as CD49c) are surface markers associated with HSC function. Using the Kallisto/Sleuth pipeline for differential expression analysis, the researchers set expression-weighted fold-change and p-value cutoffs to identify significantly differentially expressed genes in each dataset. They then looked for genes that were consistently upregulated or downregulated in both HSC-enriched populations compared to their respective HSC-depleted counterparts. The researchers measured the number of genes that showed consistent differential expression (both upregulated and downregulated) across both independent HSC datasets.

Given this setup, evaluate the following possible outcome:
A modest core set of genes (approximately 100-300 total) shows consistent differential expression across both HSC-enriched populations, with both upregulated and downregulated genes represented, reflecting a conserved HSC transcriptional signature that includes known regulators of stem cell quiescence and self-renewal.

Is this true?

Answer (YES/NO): NO